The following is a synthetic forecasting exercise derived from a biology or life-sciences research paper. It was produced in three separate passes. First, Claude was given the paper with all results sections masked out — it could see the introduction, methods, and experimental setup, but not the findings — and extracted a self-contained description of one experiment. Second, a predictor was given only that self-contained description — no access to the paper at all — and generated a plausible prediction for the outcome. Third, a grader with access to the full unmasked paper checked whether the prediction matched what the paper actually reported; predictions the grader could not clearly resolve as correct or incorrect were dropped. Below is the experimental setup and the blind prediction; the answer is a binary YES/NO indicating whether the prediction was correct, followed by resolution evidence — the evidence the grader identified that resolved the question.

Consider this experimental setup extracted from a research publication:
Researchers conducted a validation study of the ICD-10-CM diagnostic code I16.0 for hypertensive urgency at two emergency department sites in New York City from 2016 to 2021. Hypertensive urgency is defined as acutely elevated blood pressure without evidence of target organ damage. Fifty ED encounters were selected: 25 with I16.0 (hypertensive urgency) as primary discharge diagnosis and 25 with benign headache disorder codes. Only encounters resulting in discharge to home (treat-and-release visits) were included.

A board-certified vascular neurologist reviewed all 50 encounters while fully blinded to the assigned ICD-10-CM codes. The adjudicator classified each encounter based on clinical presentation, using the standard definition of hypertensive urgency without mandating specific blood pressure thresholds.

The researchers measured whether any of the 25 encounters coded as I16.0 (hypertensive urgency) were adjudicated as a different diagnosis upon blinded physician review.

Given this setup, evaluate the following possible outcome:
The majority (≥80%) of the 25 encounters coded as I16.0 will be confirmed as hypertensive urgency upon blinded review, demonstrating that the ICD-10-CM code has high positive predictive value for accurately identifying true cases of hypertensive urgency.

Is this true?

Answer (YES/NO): YES